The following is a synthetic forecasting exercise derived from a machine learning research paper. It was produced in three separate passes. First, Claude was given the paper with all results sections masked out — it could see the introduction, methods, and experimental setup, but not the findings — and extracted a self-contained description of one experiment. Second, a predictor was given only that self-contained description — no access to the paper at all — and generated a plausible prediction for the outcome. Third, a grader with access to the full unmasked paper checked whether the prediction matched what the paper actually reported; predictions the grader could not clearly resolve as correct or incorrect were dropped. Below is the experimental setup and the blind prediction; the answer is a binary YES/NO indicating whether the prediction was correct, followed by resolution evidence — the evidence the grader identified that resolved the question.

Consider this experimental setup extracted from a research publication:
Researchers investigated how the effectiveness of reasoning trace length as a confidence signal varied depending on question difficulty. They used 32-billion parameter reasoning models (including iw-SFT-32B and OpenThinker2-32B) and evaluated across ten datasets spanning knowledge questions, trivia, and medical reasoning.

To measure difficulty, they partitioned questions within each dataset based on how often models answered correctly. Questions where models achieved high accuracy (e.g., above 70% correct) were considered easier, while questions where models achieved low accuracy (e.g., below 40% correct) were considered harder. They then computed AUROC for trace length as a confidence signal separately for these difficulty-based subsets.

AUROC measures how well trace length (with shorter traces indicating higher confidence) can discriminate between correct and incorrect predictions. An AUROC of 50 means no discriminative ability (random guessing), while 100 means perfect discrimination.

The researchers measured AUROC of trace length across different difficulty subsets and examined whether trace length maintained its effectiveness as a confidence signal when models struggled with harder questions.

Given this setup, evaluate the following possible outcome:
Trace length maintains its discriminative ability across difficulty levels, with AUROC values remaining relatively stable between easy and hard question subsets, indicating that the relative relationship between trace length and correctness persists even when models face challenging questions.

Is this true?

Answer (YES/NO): NO